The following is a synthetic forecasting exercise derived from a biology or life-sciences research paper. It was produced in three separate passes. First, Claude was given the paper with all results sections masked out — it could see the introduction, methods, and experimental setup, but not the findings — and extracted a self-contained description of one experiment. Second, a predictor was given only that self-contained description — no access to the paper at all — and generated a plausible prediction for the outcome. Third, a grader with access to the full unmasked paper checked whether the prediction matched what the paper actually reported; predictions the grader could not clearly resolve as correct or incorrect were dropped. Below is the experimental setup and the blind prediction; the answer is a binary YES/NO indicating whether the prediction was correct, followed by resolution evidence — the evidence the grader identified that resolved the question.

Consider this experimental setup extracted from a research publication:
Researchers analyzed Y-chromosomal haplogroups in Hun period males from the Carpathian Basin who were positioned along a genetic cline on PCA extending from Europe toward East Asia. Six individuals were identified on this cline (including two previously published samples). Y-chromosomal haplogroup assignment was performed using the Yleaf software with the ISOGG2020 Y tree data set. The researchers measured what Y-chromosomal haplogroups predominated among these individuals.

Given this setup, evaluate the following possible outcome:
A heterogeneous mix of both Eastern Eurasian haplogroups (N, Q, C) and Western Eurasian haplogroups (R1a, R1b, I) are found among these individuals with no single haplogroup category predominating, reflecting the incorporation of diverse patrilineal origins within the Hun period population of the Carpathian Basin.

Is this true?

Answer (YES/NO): NO